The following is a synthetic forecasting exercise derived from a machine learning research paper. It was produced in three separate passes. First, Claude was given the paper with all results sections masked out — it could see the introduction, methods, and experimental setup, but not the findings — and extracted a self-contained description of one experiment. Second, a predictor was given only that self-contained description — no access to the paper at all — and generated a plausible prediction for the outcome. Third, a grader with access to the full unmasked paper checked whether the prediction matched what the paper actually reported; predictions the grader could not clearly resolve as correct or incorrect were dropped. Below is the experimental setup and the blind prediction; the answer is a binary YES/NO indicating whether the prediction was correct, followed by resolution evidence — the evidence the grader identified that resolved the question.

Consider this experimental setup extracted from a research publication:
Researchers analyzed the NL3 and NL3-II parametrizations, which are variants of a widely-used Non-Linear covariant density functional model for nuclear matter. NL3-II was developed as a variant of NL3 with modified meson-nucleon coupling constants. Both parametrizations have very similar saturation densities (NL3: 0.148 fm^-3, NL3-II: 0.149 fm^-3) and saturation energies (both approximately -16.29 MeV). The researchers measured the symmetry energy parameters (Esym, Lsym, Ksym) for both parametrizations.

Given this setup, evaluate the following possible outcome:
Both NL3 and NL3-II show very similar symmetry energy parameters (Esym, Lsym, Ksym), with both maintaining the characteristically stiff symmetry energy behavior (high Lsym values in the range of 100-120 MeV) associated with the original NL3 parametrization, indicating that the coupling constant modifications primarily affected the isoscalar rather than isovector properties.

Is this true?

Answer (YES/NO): YES